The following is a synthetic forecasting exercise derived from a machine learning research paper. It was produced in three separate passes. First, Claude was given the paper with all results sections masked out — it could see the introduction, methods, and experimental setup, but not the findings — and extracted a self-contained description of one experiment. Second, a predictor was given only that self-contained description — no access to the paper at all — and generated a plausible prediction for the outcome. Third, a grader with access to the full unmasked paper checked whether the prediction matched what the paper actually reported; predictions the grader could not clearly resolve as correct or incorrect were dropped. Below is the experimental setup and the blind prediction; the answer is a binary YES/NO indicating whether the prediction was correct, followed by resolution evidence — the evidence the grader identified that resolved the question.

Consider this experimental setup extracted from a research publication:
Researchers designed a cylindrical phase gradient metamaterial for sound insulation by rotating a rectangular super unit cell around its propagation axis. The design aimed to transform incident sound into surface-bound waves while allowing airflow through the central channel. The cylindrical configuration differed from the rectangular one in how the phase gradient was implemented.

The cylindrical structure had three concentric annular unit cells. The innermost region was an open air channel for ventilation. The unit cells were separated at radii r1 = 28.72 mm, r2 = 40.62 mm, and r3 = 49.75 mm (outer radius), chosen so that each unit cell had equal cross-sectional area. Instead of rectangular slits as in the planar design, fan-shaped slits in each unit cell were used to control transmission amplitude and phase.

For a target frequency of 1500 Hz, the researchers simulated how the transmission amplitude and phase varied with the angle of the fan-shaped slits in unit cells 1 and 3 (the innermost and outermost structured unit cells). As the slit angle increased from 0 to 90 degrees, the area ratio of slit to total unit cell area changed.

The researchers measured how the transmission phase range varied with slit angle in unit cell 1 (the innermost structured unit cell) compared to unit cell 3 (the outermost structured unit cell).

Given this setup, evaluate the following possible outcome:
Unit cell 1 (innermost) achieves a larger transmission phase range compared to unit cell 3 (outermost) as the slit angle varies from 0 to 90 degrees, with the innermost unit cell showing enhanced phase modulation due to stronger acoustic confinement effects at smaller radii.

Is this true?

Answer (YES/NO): NO